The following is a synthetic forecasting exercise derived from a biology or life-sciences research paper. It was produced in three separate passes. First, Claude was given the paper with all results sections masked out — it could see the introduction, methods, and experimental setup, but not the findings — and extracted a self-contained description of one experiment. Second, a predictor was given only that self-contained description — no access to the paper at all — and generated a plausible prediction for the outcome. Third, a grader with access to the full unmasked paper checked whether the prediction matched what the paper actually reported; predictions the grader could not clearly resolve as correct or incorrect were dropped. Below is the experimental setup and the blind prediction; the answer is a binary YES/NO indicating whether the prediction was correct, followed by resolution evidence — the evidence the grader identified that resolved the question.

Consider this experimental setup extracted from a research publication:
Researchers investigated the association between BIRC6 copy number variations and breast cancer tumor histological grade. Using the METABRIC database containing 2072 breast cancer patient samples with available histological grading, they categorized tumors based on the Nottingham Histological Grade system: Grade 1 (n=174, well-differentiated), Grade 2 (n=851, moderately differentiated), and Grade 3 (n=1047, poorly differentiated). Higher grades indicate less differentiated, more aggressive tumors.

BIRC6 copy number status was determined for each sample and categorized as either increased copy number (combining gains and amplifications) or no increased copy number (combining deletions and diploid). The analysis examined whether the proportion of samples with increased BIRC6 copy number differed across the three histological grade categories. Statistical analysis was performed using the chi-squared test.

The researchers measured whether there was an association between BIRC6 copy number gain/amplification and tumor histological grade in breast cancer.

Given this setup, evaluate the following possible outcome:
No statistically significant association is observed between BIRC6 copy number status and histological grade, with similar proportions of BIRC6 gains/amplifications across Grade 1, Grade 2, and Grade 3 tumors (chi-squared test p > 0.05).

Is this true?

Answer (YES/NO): NO